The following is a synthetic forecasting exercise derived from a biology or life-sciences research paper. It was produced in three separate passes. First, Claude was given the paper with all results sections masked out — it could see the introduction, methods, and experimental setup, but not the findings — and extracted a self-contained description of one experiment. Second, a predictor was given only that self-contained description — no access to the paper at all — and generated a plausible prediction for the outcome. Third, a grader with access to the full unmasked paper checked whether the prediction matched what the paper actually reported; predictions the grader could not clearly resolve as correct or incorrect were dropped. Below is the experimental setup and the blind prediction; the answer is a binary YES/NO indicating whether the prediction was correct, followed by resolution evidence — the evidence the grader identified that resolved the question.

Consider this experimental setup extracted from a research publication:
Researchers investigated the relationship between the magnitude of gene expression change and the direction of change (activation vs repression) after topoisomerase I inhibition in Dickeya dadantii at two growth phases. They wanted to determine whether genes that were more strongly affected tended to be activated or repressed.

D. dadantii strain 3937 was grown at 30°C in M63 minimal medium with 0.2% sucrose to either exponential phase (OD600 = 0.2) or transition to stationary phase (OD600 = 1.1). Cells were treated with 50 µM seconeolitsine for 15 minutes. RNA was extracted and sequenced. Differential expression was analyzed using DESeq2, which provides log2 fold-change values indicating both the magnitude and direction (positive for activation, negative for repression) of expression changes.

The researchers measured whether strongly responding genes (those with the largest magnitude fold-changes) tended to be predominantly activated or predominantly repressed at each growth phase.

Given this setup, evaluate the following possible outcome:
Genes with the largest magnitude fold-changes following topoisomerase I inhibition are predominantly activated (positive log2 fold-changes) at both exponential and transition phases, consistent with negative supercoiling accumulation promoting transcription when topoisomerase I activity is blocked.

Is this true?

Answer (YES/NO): NO